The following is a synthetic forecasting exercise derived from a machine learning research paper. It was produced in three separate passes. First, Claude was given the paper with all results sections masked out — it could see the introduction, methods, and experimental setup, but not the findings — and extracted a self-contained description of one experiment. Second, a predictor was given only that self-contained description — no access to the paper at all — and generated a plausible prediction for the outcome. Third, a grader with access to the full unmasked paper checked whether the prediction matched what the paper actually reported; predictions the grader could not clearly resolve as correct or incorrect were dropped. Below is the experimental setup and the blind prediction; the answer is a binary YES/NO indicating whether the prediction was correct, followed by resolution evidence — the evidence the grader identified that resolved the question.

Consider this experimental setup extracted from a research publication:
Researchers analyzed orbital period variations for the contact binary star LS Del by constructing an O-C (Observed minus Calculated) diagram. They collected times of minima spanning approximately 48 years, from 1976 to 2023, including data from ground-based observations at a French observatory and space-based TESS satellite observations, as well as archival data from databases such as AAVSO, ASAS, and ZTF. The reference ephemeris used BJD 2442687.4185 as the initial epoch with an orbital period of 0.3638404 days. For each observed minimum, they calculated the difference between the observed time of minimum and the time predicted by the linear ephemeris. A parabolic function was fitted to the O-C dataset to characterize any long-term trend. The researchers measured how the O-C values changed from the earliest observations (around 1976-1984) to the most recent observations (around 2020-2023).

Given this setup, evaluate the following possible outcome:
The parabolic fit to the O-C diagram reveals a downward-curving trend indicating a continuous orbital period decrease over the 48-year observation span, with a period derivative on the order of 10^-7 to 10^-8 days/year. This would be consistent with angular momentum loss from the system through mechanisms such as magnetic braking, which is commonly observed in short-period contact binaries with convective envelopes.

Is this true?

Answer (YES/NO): NO